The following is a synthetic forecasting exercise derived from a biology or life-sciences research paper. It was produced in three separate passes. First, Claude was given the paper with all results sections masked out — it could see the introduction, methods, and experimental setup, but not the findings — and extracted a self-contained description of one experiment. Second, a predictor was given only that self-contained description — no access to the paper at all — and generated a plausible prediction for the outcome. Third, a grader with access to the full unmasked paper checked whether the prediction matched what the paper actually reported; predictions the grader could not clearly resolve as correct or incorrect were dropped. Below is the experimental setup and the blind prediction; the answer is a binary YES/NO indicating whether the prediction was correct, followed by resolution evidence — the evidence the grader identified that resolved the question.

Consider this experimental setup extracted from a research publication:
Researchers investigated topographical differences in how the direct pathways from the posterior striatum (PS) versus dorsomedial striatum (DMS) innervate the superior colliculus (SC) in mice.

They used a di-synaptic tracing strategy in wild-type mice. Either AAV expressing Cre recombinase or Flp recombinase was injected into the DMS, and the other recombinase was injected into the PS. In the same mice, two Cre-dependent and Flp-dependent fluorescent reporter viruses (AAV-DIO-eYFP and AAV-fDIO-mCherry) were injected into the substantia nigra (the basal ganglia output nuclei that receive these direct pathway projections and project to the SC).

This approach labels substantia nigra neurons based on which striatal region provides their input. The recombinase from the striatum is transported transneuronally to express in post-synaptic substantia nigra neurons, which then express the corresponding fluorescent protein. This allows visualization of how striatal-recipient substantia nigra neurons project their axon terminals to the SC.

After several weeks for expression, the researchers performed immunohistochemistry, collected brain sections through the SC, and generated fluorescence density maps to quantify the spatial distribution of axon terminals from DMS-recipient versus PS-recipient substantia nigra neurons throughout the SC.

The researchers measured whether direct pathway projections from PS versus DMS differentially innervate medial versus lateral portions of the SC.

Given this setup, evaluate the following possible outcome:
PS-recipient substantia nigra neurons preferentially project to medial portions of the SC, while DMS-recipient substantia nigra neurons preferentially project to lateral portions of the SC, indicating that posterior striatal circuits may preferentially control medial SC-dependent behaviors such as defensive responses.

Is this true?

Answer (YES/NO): NO